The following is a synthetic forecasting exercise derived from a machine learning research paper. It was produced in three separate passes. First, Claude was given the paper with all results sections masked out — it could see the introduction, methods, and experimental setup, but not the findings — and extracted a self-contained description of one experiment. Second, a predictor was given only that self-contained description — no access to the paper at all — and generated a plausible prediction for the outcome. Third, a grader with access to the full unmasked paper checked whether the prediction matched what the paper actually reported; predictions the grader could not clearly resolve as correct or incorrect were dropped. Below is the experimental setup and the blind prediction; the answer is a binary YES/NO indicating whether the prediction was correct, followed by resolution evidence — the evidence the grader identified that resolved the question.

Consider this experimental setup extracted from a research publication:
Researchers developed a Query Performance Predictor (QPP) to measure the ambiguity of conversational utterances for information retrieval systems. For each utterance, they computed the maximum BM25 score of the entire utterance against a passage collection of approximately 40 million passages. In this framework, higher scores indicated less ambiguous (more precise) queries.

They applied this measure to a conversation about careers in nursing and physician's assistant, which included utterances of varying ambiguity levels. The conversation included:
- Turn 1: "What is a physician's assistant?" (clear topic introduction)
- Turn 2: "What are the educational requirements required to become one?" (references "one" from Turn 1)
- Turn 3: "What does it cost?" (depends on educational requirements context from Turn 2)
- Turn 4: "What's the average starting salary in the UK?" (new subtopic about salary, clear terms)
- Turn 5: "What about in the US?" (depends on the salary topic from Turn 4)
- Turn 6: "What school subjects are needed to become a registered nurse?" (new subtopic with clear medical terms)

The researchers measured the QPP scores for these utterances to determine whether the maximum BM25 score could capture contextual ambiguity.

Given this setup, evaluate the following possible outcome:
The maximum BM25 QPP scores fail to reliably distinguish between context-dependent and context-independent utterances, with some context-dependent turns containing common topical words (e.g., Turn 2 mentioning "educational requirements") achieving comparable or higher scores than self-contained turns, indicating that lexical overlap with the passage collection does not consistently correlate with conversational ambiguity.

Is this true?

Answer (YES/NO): NO